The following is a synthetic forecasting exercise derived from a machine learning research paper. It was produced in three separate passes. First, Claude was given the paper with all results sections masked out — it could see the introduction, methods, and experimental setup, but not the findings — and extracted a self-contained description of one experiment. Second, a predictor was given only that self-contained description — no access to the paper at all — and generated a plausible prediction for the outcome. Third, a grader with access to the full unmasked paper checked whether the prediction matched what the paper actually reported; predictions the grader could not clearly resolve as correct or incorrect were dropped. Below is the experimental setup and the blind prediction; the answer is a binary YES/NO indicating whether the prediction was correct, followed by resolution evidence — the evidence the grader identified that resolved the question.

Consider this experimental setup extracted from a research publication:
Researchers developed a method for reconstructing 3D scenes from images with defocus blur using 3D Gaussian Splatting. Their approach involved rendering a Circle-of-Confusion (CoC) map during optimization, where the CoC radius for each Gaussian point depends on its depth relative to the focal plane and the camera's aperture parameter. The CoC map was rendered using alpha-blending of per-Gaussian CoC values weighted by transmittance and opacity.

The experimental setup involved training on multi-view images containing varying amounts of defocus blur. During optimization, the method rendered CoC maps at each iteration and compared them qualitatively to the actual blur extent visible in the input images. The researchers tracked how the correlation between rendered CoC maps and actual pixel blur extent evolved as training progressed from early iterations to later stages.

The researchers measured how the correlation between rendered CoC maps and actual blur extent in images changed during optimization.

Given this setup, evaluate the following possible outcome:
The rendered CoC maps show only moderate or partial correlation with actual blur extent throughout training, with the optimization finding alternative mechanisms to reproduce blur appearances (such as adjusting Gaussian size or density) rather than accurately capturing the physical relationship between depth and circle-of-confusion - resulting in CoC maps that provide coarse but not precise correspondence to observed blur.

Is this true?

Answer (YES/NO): NO